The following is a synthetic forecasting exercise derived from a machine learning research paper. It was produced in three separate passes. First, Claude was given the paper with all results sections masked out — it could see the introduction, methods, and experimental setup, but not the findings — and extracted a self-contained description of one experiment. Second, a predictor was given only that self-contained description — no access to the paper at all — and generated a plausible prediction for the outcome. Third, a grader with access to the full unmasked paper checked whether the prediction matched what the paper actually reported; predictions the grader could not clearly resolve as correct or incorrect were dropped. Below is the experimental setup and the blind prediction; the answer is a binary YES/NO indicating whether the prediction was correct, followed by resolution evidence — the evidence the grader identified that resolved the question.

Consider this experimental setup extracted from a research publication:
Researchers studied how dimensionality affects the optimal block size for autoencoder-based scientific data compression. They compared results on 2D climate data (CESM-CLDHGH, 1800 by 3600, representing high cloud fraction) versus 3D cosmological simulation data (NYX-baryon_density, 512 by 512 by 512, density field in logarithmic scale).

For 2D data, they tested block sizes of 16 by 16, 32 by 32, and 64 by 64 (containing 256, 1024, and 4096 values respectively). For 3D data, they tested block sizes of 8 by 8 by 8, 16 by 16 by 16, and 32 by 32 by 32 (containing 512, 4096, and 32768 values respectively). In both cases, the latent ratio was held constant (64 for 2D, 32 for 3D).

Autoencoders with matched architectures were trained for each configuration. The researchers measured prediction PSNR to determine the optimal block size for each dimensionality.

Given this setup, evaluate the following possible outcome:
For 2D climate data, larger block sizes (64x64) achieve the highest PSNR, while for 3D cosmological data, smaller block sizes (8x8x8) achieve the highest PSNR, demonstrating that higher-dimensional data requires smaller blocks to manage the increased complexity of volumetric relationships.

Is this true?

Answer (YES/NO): NO